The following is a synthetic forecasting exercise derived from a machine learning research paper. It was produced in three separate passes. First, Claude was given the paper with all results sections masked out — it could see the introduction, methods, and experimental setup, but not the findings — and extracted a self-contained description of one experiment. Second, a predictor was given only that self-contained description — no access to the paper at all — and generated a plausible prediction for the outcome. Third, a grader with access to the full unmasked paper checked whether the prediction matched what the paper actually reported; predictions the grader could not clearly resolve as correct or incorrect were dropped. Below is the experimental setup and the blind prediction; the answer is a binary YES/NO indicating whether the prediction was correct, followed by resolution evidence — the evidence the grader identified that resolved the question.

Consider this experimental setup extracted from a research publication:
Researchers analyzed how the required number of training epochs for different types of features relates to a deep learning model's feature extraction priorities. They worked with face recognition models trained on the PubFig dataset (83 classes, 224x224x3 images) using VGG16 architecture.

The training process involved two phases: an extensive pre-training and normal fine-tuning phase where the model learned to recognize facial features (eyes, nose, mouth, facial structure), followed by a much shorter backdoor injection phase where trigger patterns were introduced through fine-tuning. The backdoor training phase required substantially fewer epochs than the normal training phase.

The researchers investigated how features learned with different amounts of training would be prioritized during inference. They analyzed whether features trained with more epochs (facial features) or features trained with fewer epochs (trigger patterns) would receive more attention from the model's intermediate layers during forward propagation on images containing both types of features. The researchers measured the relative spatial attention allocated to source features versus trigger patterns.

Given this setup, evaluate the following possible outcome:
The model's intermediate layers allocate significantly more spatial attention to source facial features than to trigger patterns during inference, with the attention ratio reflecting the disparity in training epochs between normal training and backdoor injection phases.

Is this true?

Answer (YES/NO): YES